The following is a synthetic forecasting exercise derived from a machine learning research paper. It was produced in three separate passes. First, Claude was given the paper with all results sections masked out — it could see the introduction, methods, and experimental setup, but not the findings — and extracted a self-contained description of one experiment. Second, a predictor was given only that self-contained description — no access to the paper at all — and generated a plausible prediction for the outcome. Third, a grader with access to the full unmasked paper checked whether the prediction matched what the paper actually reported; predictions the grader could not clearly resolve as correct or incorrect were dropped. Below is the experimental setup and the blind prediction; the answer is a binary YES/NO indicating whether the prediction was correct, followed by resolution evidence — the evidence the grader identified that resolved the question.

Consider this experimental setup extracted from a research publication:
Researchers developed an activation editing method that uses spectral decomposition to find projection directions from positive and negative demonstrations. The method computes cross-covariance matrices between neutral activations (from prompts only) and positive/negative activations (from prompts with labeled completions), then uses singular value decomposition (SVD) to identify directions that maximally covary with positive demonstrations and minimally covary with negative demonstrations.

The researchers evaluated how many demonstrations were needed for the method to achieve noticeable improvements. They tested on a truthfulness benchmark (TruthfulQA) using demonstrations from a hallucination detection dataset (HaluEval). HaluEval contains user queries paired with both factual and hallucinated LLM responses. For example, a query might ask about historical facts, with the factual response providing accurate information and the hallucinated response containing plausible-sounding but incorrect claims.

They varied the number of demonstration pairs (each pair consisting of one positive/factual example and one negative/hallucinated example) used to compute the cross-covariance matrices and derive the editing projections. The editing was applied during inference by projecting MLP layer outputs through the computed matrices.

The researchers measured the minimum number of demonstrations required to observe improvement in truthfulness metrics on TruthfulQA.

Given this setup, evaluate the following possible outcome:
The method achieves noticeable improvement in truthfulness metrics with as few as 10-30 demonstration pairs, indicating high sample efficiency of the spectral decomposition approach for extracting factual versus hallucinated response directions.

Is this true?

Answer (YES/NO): YES